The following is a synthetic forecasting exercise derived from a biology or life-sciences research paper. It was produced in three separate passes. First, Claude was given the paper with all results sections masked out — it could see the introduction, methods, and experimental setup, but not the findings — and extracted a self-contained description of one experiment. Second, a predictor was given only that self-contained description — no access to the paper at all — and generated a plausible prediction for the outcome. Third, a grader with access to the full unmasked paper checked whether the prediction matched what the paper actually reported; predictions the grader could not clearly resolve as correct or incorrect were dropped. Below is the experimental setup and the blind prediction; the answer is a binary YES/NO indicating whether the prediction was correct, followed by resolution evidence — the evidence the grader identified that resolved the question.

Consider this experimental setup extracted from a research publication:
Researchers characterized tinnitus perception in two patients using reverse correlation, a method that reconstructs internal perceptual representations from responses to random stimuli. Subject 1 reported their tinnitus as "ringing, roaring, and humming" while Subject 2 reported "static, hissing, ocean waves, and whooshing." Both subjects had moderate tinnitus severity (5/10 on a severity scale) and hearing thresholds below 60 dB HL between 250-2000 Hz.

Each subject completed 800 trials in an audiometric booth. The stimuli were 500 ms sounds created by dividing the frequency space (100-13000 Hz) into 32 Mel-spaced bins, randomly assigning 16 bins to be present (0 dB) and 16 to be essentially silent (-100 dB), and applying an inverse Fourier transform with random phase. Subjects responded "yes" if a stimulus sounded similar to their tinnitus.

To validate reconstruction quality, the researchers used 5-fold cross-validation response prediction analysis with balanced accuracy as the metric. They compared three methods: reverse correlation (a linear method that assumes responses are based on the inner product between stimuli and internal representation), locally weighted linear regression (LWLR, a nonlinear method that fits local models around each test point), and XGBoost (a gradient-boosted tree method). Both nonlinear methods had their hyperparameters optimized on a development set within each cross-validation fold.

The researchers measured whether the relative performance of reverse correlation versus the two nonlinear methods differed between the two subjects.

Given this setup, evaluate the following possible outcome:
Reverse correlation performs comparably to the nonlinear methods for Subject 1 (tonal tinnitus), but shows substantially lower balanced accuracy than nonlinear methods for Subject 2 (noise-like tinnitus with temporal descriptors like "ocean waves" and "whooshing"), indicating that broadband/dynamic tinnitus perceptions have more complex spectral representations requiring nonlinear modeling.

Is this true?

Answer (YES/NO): NO